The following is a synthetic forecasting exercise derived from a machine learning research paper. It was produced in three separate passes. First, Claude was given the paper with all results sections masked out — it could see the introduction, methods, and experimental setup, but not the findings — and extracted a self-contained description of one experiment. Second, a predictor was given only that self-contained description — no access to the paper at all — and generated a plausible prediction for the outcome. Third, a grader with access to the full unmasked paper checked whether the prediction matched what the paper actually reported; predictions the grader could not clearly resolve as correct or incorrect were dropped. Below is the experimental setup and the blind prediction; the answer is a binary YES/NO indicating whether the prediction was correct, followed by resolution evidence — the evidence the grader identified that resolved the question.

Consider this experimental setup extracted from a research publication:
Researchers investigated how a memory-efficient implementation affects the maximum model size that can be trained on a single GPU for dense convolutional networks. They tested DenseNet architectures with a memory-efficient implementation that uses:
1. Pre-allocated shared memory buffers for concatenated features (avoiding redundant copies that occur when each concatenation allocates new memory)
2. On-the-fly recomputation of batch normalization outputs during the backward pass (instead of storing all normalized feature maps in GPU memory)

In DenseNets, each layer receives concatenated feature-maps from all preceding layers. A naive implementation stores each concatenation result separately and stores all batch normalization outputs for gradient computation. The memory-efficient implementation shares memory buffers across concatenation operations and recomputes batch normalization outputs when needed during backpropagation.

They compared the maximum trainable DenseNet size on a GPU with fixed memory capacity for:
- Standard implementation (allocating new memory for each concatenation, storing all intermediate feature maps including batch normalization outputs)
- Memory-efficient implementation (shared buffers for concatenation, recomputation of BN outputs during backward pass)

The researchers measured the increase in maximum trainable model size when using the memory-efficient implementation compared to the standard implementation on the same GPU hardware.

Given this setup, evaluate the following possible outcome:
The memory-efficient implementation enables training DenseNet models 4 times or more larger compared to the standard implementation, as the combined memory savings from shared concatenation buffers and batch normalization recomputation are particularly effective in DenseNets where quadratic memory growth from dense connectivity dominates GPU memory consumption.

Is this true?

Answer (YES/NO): NO